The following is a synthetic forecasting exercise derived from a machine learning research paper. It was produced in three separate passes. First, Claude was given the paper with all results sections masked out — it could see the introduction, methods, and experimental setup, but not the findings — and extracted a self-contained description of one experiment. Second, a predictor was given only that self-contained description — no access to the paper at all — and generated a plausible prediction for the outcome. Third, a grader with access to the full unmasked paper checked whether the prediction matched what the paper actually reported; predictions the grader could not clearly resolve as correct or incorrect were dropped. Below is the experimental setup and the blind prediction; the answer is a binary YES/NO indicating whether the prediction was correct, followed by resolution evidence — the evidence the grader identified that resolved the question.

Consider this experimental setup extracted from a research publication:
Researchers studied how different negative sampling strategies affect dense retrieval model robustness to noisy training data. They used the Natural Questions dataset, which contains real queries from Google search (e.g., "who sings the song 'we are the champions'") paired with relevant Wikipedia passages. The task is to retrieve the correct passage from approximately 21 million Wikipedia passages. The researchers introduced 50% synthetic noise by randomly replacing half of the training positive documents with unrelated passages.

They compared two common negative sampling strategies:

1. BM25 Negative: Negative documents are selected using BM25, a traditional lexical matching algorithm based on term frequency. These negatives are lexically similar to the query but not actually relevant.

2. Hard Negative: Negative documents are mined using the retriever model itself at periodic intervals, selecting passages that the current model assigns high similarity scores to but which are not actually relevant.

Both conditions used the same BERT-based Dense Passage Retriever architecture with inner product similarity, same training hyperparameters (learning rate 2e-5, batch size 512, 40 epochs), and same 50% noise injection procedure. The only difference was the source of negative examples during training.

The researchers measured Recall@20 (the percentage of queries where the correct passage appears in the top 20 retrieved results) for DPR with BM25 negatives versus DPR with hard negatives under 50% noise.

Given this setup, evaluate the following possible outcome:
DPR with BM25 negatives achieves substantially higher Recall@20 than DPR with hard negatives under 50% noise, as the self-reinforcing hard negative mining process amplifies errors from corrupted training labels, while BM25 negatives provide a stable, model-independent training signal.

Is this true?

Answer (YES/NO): NO